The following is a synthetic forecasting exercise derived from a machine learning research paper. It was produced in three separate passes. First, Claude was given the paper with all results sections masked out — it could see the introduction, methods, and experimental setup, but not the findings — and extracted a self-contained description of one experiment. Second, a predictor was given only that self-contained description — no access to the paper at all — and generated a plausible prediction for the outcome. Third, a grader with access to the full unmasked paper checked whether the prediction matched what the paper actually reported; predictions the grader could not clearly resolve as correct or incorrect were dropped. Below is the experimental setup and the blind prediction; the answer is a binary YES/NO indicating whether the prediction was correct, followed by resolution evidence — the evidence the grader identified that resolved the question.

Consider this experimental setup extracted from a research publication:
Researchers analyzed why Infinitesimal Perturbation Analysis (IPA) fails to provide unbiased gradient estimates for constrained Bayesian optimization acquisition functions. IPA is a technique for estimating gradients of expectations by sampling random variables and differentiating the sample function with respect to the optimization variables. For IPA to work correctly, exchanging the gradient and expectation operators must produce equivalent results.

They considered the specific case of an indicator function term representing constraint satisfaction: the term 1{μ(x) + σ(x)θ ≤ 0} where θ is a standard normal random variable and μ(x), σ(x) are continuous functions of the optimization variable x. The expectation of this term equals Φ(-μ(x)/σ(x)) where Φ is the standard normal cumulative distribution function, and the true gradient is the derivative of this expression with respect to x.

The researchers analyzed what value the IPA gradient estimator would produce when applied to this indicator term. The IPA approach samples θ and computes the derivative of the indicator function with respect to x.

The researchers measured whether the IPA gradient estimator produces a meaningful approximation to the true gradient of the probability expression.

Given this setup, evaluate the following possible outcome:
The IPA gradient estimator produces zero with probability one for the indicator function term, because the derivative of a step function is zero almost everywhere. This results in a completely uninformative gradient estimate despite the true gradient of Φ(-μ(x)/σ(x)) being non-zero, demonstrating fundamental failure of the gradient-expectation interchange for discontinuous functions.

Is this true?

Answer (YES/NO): YES